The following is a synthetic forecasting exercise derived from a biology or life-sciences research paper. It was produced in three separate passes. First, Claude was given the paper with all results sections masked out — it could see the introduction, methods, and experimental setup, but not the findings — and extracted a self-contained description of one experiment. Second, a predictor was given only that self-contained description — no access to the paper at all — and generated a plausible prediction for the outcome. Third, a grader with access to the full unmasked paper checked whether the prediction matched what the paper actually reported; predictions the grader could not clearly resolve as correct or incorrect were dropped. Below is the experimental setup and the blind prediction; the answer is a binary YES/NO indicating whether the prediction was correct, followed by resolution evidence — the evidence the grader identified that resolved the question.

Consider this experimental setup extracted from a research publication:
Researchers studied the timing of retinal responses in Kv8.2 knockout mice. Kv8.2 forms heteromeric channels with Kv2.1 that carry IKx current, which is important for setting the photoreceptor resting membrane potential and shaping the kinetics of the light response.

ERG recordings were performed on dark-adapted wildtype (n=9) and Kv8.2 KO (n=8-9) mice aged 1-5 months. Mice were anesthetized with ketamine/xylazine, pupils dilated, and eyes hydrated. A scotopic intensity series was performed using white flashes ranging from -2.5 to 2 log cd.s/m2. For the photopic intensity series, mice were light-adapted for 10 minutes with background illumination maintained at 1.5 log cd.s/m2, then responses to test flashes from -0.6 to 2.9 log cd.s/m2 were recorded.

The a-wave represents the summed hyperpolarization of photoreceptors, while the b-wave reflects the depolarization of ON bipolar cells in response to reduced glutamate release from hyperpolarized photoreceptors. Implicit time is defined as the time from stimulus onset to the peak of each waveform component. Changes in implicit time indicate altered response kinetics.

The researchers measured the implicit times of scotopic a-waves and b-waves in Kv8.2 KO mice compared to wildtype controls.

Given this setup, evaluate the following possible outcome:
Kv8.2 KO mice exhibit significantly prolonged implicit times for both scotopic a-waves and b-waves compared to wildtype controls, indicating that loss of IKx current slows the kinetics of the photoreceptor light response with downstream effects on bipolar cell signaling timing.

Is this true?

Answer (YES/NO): NO